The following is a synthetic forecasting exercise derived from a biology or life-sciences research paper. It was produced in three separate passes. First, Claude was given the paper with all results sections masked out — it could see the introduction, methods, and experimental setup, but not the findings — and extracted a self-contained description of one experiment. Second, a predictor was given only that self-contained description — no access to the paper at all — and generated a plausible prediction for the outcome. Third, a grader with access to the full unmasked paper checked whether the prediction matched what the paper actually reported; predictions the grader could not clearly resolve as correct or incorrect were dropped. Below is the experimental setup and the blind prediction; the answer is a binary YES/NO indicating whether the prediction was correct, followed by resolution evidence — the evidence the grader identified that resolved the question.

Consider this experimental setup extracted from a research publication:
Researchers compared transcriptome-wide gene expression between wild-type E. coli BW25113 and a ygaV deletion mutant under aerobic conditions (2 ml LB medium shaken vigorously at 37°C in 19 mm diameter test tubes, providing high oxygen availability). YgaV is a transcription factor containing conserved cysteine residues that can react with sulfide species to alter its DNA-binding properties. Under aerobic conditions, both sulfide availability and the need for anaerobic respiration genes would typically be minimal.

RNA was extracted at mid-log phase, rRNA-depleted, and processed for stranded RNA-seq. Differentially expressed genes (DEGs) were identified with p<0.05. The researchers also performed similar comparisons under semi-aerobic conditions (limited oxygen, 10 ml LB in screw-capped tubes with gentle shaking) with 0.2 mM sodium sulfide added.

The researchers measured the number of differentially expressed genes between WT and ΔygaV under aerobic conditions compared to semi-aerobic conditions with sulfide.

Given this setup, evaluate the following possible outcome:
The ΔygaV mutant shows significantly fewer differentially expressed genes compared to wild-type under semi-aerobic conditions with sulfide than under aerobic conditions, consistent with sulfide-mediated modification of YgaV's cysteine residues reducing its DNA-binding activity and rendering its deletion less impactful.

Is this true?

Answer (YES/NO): YES